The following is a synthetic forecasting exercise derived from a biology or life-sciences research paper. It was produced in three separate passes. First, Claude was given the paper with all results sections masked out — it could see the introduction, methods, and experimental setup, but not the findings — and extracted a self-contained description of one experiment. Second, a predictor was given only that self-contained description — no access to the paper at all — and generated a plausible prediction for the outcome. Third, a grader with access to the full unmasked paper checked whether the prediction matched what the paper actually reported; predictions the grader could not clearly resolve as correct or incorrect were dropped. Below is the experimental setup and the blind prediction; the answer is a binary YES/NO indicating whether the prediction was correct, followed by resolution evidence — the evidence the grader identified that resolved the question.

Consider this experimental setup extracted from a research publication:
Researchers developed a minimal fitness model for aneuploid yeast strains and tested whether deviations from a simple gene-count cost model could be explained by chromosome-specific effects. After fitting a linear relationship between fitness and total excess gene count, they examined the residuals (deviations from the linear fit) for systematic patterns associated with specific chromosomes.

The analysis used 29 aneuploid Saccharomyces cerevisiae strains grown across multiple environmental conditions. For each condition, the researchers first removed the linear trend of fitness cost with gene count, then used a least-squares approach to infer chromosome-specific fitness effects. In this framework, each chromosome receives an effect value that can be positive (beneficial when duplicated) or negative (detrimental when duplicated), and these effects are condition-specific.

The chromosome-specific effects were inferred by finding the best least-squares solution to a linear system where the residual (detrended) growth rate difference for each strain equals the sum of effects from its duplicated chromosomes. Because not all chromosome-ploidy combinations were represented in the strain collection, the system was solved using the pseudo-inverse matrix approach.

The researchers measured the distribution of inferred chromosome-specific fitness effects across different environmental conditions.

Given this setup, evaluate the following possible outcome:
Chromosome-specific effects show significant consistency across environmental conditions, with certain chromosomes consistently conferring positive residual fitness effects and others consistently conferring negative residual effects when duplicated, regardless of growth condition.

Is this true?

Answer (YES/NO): NO